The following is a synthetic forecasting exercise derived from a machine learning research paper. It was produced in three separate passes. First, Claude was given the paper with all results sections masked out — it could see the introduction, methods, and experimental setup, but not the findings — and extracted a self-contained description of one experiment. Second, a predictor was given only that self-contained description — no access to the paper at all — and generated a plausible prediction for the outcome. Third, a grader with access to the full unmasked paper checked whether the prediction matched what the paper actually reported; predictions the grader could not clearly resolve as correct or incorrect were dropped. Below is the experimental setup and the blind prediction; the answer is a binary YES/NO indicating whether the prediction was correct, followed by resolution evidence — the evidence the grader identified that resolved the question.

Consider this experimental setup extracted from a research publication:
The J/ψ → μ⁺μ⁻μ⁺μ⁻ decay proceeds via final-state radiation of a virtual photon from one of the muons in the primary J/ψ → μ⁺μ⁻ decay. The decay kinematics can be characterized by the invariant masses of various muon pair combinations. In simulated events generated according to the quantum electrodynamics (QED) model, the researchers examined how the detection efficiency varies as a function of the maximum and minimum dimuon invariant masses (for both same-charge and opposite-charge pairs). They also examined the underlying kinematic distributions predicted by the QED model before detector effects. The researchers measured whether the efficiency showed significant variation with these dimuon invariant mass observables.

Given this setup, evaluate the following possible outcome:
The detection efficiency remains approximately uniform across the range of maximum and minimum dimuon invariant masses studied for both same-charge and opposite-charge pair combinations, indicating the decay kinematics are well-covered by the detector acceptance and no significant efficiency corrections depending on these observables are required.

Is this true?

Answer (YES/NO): NO